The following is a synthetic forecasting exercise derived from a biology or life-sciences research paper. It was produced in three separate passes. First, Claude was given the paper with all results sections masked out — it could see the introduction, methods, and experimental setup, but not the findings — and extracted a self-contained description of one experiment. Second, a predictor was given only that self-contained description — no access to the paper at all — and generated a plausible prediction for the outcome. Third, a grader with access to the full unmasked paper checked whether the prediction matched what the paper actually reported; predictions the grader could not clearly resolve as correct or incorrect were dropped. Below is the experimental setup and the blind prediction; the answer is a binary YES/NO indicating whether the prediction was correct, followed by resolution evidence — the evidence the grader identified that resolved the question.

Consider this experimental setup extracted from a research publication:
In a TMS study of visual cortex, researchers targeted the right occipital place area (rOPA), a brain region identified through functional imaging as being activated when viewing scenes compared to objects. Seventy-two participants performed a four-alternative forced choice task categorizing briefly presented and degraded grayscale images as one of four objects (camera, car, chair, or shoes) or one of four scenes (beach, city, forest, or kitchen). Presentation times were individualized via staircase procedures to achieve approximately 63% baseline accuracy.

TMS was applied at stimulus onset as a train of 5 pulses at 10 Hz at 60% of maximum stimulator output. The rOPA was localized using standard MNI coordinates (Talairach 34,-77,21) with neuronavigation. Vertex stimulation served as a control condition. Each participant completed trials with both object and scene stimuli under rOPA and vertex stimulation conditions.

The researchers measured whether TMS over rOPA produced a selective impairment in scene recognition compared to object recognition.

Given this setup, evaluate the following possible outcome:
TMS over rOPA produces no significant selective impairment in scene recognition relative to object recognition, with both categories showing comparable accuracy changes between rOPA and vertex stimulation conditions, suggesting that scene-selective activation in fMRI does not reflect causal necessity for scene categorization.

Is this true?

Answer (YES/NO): NO